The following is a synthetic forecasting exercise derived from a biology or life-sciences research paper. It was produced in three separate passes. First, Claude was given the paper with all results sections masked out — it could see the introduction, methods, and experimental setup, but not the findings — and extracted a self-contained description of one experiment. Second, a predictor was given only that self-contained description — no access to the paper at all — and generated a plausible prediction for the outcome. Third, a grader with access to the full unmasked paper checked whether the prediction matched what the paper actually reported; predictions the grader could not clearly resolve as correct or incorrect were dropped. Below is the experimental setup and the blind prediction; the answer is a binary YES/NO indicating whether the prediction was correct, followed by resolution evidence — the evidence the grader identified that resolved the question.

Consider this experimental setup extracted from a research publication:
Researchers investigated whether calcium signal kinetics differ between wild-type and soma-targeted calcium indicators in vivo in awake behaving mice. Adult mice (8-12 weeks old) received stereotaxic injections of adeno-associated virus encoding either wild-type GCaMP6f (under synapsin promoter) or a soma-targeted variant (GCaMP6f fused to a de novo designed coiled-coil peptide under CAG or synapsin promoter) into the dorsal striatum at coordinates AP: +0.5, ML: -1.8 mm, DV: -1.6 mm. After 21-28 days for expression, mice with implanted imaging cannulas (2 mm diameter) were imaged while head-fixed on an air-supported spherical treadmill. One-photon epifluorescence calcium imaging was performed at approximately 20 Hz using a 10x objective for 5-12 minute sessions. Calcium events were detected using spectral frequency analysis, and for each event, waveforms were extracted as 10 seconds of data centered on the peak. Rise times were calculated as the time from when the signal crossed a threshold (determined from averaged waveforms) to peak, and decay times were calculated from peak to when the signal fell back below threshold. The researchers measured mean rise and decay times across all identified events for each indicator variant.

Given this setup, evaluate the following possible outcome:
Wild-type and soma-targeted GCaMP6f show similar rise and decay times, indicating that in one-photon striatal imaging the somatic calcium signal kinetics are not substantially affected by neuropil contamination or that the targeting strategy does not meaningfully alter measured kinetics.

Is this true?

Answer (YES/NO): NO